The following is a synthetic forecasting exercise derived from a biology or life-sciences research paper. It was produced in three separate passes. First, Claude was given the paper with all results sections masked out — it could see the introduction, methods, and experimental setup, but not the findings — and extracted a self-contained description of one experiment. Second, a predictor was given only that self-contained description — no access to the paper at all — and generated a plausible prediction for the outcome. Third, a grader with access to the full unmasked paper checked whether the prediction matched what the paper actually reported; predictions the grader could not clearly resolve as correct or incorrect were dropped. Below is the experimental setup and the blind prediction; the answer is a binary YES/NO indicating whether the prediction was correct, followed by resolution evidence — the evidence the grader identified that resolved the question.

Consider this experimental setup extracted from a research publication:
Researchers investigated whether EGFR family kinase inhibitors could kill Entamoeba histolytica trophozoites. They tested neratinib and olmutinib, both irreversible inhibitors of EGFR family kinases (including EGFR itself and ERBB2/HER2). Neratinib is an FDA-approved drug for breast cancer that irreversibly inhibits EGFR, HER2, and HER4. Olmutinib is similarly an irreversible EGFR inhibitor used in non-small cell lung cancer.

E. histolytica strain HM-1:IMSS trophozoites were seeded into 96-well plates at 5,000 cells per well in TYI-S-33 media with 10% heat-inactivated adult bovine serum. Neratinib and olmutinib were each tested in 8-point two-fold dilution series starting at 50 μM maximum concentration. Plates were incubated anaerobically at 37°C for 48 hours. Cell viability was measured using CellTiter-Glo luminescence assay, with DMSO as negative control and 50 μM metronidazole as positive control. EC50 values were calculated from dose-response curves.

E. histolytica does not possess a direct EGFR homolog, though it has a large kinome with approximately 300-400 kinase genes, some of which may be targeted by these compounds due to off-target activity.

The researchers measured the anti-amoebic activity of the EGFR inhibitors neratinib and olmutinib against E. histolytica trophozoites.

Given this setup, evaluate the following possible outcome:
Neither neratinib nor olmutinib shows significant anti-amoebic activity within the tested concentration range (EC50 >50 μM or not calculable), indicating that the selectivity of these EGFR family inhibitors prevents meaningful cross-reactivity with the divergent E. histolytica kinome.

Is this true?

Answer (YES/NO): NO